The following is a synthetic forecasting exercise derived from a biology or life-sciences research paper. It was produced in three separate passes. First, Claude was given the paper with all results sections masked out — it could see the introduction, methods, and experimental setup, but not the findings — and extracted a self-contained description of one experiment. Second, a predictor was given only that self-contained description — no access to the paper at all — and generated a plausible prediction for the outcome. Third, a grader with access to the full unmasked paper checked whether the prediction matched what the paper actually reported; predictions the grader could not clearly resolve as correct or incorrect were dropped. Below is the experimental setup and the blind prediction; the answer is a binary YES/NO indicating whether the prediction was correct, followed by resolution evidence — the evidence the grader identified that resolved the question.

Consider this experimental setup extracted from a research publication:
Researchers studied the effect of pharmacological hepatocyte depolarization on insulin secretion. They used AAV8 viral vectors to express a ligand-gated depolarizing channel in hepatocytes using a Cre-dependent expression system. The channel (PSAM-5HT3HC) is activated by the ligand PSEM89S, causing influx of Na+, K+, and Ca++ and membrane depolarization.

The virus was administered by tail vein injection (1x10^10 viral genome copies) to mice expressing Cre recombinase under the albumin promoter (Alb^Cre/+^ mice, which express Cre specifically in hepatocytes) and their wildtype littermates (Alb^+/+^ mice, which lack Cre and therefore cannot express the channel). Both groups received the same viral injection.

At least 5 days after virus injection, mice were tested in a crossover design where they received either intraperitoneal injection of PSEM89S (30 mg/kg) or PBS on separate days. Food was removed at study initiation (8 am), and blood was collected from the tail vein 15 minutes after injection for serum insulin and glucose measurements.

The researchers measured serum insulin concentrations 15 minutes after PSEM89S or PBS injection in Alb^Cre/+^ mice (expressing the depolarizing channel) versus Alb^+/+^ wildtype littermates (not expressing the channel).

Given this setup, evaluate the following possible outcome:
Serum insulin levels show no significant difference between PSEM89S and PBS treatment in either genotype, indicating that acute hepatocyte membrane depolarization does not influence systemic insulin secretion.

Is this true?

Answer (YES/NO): NO